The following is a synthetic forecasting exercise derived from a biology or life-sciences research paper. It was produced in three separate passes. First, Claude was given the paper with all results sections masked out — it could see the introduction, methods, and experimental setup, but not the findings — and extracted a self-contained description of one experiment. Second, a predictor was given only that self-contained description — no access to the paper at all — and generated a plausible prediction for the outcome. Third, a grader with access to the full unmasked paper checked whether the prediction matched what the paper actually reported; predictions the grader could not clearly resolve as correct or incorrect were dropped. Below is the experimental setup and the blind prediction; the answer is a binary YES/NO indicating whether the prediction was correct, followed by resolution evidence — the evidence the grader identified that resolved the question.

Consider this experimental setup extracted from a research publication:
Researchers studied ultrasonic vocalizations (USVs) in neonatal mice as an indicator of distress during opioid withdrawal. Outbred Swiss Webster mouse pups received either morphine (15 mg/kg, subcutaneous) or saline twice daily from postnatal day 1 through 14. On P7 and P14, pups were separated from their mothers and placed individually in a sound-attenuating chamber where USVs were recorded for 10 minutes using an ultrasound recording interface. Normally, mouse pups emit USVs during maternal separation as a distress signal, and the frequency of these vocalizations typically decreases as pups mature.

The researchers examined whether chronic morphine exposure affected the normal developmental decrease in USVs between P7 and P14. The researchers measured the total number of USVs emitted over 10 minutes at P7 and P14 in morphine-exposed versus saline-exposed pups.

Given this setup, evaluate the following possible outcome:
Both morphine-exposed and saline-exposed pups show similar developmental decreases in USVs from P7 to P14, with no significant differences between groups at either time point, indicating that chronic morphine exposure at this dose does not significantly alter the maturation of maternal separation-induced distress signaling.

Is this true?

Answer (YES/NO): NO